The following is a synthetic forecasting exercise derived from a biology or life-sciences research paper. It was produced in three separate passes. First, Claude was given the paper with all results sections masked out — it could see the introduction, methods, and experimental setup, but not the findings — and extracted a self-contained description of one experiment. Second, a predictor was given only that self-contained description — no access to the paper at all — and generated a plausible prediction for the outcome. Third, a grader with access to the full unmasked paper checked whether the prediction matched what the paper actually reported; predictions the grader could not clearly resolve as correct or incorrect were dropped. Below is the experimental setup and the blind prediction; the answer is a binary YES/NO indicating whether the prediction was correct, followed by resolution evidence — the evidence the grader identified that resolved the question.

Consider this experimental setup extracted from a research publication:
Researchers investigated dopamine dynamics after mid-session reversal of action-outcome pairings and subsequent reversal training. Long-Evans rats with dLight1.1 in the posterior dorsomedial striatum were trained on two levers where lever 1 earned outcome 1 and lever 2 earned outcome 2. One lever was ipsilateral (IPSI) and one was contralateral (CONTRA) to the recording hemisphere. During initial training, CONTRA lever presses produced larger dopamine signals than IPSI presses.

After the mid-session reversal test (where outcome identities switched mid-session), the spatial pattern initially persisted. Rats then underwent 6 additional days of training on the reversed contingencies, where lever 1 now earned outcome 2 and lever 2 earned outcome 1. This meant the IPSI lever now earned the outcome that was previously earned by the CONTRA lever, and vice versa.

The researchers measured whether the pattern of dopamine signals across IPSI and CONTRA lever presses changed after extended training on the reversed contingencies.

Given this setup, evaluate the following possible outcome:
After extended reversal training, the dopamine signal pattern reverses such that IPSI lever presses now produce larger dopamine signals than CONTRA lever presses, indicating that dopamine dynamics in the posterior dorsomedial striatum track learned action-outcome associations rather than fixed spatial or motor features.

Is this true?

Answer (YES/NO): NO